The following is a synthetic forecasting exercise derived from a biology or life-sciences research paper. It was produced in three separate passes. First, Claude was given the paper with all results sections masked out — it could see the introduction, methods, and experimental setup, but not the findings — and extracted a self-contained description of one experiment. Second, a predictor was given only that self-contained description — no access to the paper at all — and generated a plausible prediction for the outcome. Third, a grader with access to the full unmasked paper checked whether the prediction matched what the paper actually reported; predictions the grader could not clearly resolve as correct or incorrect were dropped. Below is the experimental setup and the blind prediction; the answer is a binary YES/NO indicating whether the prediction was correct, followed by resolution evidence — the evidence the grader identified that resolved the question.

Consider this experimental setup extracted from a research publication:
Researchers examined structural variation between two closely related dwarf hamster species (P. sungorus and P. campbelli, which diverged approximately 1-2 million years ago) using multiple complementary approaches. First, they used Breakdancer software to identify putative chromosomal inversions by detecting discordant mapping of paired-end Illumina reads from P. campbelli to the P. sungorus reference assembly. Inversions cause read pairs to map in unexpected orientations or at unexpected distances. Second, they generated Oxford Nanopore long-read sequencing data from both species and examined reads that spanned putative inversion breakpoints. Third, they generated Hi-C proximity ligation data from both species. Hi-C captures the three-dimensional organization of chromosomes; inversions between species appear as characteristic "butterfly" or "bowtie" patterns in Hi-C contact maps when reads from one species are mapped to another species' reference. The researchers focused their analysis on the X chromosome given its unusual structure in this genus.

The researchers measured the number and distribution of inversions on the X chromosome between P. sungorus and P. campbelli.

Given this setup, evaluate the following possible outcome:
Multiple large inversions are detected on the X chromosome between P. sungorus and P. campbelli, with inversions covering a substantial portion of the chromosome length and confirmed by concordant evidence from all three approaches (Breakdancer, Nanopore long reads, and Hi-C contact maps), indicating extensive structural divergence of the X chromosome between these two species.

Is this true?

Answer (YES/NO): NO